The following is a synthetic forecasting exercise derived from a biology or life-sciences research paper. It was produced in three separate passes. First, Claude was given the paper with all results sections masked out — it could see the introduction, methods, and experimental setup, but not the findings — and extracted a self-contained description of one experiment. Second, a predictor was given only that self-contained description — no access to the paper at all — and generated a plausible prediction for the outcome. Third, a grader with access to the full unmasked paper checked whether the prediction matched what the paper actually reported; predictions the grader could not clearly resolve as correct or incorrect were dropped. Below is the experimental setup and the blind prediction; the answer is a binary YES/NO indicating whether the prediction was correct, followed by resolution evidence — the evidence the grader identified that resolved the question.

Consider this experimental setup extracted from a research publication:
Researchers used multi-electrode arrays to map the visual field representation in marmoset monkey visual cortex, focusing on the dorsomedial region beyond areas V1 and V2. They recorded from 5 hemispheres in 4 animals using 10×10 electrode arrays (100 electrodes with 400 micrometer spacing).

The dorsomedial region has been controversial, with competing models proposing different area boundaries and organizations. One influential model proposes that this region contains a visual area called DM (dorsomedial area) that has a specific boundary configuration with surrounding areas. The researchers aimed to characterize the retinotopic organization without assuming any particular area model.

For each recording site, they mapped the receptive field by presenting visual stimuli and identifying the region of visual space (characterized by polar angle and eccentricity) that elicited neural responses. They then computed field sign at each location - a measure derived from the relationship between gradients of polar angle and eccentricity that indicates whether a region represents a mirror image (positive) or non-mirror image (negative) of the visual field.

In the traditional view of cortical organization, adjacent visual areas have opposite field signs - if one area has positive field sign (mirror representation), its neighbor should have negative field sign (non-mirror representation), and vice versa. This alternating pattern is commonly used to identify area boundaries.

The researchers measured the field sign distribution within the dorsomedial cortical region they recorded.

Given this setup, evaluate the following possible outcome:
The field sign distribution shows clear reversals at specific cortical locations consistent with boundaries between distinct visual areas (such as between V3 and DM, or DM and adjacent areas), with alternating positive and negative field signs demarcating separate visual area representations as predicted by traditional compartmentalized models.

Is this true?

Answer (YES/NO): NO